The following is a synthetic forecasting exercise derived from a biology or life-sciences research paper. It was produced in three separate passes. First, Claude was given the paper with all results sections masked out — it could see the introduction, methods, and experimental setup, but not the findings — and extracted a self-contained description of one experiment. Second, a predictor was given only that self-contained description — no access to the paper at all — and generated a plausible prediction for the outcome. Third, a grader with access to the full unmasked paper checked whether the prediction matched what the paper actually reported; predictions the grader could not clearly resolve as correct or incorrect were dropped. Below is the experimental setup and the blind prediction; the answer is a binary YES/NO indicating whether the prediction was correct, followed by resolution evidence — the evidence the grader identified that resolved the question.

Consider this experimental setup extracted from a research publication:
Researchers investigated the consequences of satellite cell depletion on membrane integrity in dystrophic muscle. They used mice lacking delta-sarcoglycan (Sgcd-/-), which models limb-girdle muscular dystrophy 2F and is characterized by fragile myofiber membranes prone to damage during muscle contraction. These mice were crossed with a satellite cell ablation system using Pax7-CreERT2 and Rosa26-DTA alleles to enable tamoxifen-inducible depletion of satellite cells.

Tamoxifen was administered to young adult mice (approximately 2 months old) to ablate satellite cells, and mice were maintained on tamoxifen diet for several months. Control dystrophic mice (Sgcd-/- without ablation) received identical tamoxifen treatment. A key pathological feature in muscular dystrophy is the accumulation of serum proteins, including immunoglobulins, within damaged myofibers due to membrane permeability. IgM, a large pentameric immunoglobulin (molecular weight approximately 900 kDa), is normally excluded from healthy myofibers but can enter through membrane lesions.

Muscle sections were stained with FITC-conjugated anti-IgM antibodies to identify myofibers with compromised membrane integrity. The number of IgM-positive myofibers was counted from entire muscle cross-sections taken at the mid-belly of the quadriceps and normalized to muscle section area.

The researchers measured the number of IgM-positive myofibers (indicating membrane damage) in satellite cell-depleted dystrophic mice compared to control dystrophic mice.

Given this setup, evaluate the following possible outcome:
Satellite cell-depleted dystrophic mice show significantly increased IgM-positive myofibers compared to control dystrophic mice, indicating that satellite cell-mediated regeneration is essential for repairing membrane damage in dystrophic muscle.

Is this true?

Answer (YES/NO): NO